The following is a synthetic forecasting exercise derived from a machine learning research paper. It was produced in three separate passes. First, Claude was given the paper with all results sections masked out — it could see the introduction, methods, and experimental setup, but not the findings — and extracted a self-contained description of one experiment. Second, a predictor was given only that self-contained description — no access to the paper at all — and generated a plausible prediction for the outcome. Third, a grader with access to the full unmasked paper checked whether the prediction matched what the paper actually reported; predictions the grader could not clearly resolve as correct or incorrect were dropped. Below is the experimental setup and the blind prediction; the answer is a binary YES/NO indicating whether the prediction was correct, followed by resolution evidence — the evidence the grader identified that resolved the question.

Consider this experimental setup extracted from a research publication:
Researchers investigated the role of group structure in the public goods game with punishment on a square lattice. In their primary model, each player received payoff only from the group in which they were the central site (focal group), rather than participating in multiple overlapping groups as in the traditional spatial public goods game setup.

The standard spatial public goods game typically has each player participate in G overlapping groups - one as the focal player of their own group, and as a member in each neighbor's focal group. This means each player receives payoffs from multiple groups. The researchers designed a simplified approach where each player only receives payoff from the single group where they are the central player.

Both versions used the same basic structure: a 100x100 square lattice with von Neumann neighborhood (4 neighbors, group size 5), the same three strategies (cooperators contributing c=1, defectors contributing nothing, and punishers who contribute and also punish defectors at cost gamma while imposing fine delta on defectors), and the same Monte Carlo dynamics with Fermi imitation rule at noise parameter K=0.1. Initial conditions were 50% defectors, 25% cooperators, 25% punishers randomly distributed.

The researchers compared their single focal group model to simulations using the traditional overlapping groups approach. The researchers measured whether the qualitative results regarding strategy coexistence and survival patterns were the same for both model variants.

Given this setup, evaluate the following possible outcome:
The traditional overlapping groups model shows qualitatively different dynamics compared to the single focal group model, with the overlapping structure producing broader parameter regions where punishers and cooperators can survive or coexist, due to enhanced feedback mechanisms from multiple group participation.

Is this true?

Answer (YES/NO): NO